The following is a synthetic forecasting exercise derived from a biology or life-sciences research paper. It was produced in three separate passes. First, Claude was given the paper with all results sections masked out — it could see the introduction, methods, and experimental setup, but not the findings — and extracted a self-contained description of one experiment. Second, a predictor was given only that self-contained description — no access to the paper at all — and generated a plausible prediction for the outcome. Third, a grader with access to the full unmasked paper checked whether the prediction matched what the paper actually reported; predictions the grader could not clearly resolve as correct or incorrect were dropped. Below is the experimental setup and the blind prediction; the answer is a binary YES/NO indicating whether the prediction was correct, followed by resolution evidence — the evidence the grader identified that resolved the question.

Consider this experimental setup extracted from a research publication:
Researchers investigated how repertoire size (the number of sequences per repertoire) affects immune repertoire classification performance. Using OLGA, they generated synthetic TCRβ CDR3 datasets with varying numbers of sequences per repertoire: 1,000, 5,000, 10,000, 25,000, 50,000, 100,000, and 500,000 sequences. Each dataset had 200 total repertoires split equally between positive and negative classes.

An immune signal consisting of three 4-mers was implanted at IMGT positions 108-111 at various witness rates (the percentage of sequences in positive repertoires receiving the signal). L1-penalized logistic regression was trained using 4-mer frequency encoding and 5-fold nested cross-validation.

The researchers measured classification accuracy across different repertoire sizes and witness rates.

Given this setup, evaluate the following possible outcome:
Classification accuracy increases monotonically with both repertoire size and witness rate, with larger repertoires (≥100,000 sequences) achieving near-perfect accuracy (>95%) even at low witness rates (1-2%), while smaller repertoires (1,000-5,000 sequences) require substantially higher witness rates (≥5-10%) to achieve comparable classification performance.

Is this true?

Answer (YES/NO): NO